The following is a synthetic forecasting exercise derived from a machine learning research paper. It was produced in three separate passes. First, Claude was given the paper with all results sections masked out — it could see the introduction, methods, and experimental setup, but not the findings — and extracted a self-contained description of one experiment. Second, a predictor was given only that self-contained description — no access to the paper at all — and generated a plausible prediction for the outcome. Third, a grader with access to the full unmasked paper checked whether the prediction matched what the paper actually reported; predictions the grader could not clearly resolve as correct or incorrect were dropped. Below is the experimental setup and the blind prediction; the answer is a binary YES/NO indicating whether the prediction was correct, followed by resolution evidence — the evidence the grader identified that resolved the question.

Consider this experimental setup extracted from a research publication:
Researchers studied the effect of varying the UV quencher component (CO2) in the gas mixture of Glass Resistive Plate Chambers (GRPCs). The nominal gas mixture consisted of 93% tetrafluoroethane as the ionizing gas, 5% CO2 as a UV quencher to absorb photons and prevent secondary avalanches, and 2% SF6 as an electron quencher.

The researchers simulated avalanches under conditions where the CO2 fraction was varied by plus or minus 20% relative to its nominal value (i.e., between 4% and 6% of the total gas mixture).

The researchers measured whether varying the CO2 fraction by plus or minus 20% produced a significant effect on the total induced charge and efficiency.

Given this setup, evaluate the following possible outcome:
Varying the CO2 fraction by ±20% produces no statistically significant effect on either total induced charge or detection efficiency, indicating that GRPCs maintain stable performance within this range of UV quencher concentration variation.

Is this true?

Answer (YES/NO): YES